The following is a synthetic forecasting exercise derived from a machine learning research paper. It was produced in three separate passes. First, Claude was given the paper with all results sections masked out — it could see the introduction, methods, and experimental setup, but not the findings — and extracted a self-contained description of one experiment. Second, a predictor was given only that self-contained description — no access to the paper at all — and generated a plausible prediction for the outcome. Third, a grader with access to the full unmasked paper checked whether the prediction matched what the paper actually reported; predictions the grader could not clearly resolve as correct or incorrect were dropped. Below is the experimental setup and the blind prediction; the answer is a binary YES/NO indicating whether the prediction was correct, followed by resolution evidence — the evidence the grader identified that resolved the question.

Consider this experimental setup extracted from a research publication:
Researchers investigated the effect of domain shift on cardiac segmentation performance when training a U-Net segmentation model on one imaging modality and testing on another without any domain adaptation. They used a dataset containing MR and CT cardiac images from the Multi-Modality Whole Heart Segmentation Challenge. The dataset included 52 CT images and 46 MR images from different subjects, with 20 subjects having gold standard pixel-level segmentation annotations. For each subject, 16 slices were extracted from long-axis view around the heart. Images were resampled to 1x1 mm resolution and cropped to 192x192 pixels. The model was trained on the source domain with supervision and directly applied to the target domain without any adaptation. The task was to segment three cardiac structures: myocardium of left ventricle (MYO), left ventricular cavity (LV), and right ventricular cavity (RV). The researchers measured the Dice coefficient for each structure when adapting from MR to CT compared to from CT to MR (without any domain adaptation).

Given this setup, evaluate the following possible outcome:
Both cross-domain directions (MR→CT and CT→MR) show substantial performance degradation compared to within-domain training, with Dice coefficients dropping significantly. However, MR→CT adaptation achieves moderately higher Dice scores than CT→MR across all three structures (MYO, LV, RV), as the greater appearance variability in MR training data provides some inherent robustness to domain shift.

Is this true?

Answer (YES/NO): NO